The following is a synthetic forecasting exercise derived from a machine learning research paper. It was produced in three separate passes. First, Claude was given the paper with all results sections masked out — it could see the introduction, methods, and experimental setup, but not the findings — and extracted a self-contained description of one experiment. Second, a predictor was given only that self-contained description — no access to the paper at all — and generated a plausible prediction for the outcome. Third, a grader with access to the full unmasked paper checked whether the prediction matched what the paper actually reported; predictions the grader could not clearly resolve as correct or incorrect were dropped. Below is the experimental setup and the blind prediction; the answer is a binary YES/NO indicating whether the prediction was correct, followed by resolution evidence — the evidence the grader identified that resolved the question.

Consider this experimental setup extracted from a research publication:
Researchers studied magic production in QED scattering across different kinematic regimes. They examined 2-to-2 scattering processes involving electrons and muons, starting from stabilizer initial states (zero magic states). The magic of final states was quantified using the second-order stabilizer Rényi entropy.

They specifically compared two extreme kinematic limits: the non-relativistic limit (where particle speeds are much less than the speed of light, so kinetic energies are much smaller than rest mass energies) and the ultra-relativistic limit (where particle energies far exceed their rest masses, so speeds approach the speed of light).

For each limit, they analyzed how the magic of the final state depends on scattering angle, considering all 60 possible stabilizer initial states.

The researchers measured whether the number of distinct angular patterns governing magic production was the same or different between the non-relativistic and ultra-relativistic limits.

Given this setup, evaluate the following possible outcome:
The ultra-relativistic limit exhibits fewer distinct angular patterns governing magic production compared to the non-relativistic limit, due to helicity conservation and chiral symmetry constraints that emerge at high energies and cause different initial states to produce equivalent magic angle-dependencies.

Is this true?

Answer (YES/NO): NO